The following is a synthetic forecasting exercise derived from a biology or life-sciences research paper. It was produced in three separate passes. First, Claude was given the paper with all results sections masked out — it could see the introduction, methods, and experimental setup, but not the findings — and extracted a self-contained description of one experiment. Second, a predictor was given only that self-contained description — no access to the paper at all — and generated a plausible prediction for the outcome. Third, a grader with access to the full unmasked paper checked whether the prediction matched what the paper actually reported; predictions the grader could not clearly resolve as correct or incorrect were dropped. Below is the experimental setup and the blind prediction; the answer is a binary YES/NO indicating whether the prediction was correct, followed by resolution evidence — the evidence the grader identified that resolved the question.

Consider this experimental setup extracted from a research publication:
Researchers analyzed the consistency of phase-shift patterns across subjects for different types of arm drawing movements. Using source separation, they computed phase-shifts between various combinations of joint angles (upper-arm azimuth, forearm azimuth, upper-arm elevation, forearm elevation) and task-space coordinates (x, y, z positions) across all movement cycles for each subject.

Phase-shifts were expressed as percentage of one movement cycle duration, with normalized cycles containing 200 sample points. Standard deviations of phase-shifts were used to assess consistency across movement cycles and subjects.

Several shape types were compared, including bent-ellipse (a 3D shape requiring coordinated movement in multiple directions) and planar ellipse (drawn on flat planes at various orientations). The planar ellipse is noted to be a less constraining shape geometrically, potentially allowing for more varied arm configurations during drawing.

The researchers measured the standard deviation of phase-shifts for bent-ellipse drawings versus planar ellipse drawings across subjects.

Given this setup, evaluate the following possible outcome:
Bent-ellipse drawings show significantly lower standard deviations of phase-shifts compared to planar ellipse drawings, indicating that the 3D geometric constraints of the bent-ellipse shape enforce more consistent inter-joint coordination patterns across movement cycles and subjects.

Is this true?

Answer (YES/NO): YES